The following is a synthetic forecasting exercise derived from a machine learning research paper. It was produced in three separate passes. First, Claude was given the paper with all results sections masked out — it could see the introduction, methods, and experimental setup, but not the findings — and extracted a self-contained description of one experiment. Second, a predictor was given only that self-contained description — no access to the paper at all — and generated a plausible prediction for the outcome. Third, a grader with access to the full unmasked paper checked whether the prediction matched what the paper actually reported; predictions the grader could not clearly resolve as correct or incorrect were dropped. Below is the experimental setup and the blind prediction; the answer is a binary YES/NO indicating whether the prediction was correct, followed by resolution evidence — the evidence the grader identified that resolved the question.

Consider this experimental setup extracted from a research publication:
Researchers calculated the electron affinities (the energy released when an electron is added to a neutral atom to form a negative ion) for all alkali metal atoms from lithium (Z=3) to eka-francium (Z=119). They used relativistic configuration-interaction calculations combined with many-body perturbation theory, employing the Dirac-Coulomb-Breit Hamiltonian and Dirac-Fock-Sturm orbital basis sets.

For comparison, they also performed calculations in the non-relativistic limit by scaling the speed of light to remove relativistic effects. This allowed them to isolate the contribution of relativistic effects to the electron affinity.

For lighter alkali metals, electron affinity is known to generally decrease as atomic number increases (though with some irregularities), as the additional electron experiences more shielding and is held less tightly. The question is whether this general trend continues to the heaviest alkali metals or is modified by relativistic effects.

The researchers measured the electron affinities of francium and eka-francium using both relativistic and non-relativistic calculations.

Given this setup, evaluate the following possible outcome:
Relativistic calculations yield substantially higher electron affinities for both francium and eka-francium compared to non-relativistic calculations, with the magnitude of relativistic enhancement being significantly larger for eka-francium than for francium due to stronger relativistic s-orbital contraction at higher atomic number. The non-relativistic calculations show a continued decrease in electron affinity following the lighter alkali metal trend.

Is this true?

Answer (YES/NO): YES